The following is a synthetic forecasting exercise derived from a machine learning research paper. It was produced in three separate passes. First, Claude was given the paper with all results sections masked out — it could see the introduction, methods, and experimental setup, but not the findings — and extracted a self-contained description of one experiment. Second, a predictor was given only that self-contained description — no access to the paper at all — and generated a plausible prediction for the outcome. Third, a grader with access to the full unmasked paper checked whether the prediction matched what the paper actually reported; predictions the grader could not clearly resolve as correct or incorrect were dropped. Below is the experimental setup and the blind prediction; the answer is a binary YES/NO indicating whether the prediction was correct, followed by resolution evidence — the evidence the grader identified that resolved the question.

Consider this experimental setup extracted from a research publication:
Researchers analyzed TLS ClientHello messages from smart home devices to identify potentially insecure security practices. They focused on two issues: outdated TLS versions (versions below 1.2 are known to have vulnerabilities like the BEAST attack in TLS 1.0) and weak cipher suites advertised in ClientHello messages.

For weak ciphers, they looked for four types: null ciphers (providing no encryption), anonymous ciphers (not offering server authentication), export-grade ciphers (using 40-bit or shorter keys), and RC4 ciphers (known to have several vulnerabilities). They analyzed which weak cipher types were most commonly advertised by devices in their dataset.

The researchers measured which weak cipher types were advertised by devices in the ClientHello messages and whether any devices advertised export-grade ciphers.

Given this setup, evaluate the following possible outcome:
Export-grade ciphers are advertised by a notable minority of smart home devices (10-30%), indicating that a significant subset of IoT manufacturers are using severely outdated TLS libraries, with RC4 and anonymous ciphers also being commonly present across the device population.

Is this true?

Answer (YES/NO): NO